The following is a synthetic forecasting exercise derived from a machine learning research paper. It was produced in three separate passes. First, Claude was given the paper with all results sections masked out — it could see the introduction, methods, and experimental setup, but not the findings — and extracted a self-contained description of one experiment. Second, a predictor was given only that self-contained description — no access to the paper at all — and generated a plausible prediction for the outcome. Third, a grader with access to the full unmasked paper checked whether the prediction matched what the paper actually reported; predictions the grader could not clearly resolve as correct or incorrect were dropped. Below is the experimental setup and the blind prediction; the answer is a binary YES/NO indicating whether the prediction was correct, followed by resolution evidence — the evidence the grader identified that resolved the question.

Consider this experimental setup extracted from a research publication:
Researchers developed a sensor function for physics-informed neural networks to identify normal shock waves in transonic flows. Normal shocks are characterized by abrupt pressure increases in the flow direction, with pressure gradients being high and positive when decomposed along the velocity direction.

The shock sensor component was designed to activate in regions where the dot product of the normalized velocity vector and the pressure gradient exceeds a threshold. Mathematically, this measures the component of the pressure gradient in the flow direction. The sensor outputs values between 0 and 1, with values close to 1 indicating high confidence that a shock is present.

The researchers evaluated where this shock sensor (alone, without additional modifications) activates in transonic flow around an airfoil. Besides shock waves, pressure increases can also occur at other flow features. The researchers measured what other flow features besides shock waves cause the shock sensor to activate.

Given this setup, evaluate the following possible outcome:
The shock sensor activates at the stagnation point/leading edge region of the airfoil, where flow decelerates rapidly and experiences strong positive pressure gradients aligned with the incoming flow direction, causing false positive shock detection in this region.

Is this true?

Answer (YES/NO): YES